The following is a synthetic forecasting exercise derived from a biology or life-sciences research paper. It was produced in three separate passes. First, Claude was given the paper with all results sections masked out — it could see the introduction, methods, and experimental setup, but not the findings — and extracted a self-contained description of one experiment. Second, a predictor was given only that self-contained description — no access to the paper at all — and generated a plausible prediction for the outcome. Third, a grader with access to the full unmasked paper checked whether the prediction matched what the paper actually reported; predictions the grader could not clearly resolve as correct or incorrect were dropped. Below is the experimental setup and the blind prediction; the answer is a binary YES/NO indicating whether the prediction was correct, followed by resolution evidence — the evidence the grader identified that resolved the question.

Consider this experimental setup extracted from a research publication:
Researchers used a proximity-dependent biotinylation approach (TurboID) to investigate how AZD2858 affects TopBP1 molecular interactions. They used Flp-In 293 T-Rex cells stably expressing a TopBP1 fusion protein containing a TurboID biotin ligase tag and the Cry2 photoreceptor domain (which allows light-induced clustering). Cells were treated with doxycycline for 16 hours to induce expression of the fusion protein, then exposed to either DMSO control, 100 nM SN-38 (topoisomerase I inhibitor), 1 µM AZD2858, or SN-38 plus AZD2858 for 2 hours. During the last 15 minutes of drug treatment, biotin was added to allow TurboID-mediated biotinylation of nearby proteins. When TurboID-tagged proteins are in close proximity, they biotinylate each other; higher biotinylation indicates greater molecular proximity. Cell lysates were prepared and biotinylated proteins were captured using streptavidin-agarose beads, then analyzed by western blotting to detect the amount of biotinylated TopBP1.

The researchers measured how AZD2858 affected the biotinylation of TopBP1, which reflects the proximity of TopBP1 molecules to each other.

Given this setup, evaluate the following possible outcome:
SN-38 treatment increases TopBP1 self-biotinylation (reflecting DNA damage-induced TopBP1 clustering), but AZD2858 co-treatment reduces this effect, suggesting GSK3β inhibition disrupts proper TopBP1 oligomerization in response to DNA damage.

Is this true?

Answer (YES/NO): NO